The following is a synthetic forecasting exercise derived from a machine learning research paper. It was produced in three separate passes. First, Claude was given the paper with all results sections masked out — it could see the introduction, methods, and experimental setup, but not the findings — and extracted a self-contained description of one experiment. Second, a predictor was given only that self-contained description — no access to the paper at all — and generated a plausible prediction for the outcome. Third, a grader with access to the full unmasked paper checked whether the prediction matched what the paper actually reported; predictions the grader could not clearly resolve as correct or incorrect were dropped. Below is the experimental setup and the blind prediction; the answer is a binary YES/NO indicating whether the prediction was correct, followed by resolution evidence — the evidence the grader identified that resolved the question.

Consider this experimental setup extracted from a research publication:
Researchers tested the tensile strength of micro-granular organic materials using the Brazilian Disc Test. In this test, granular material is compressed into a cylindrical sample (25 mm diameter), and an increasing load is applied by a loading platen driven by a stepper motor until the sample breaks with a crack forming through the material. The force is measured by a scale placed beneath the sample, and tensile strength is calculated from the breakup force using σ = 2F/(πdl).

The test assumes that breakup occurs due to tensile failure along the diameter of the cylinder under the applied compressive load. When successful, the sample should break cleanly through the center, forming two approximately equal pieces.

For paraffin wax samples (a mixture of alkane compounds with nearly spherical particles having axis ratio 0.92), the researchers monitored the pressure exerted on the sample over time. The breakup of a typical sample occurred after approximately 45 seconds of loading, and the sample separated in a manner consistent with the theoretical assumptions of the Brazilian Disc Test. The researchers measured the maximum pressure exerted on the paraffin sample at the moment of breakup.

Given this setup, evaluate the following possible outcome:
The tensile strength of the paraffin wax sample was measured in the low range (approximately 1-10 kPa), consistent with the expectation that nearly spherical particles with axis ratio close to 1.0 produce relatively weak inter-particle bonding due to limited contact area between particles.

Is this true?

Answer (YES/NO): NO